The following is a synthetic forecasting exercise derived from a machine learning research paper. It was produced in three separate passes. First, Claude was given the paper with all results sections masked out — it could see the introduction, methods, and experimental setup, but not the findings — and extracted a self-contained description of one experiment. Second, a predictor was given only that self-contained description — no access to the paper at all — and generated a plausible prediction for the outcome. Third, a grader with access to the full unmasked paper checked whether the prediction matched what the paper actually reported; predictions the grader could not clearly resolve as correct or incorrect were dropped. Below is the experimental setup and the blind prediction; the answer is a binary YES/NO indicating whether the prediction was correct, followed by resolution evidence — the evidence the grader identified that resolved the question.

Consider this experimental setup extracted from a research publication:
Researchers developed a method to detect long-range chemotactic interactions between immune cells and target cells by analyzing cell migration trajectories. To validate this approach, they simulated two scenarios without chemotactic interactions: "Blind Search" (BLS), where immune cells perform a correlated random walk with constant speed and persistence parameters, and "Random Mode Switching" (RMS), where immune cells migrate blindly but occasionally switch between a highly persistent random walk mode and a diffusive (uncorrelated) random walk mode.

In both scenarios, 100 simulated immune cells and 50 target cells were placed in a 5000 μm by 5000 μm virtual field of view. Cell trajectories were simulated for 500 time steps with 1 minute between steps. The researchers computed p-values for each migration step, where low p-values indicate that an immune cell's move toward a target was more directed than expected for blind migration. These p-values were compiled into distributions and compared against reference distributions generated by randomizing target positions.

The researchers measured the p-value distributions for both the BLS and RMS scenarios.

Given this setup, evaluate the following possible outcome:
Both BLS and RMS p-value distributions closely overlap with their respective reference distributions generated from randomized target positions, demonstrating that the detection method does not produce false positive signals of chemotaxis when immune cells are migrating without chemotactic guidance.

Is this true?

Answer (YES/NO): YES